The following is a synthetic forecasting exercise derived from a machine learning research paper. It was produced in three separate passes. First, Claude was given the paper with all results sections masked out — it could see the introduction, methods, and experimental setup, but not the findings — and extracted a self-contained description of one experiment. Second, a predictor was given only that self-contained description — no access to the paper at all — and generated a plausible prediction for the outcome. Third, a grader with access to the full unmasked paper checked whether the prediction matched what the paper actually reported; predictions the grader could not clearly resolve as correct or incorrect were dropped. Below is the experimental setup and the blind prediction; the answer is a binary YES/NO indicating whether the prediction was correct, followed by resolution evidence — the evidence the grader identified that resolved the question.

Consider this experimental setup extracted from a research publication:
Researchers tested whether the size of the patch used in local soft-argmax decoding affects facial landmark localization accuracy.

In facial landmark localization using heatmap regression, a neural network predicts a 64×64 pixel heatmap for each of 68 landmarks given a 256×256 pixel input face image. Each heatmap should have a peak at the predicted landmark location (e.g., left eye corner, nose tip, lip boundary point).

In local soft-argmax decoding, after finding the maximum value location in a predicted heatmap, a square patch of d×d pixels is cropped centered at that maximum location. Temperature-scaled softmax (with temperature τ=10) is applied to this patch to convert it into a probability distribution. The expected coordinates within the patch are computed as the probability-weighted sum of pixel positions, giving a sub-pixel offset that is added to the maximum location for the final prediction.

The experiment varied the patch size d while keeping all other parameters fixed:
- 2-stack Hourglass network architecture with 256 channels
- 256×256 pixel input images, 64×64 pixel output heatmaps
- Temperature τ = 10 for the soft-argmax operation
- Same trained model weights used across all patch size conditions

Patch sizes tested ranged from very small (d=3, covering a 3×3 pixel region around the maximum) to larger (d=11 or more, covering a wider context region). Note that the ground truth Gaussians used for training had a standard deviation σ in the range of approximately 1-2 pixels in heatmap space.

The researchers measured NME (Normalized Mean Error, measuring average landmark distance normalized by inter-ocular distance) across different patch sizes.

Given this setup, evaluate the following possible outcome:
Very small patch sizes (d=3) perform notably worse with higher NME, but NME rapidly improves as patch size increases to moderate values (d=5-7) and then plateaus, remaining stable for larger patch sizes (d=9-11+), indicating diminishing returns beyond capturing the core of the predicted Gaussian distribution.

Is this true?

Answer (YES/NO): NO